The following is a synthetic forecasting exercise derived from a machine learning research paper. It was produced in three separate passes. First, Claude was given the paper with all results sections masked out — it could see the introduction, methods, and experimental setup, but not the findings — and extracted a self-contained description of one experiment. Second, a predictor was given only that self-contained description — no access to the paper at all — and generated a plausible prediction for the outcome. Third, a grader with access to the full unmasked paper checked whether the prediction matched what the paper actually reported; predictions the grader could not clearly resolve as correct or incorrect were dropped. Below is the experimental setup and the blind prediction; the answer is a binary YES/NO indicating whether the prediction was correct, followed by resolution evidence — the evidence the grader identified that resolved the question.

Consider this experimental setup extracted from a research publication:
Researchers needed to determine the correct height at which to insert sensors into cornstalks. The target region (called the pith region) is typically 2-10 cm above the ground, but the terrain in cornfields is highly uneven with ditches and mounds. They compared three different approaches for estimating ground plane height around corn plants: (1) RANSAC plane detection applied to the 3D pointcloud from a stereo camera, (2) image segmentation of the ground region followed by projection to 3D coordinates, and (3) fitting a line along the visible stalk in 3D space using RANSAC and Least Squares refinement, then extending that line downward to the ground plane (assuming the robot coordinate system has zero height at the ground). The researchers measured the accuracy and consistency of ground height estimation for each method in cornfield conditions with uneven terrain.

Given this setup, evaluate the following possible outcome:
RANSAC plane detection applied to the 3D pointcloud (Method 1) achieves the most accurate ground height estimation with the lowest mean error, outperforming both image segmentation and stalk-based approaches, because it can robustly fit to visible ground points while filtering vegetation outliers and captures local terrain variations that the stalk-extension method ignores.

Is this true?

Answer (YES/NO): NO